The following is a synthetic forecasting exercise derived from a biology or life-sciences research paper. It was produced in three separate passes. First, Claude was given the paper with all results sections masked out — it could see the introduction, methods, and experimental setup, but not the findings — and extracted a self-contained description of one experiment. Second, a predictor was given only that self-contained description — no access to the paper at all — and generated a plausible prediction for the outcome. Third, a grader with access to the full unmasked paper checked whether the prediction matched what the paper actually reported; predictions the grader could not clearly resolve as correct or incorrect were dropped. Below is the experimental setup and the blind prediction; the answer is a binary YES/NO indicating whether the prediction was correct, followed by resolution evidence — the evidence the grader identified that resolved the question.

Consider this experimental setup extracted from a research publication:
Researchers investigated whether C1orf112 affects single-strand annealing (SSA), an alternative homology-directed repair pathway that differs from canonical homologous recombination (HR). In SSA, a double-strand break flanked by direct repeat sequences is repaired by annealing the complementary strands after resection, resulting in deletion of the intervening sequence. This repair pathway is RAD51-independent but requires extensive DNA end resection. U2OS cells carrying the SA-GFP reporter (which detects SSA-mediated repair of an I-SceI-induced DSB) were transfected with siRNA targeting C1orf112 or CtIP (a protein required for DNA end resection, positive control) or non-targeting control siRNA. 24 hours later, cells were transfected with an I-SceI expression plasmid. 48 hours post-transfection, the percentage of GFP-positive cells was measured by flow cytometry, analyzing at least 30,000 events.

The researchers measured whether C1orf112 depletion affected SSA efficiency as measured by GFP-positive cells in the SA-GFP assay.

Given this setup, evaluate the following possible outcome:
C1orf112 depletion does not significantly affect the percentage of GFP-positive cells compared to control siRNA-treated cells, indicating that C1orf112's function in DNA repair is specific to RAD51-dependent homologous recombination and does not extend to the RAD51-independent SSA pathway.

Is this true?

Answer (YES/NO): NO